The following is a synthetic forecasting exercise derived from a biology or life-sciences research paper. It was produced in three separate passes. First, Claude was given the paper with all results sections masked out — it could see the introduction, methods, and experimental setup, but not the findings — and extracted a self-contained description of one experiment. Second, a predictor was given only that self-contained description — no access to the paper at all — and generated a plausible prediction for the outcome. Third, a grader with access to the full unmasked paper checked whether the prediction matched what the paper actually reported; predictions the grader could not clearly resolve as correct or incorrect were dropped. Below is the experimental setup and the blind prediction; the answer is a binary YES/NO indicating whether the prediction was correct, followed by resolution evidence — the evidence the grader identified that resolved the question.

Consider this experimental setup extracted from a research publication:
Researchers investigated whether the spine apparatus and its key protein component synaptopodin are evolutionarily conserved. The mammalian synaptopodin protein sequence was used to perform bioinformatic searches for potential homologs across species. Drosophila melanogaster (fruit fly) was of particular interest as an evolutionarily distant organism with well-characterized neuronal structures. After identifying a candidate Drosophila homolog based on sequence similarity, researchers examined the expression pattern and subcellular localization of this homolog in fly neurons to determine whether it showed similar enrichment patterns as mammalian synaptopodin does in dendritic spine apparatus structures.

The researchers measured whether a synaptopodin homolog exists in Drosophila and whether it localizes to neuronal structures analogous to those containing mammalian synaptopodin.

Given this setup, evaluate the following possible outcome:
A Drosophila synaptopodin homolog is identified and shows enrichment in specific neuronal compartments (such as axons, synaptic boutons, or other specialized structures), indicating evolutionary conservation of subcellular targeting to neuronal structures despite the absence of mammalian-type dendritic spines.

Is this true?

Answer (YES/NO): NO